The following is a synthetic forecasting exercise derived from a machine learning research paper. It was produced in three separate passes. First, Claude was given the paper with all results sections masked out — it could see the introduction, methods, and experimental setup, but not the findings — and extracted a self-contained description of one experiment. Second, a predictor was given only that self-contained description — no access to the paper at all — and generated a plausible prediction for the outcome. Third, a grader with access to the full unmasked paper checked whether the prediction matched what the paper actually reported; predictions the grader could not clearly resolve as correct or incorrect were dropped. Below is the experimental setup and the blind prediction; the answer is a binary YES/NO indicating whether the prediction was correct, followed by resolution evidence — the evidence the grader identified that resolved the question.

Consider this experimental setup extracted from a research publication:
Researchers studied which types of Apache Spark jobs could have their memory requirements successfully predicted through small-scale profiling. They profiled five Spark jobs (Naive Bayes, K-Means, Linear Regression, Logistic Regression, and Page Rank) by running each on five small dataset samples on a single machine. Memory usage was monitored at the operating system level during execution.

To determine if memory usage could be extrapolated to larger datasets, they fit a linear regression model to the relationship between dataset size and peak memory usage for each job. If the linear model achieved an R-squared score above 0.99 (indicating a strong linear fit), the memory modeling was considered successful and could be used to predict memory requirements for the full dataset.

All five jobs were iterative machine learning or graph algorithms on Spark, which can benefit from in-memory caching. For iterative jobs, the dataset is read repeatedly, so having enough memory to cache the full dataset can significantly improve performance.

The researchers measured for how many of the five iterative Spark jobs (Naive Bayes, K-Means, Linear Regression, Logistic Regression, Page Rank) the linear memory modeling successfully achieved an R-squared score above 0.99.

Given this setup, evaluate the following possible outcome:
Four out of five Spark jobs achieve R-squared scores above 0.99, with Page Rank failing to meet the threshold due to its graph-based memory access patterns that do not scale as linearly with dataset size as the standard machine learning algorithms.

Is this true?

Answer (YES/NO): NO